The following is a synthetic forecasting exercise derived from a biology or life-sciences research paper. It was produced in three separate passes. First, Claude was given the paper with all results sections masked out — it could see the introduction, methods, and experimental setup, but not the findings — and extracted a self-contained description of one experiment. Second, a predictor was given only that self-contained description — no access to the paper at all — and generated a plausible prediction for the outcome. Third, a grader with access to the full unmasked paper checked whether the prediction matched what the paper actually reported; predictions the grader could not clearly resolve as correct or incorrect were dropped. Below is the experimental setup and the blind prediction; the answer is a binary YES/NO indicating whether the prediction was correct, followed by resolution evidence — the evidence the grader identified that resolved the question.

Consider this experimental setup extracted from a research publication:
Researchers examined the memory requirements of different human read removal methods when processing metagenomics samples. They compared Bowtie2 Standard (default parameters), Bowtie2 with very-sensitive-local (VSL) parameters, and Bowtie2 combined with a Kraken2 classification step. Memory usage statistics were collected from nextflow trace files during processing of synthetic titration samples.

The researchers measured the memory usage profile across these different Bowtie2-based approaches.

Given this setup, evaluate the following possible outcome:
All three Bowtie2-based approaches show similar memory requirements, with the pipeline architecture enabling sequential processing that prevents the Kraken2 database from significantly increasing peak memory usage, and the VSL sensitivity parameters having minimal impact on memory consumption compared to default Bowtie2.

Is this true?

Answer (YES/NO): NO